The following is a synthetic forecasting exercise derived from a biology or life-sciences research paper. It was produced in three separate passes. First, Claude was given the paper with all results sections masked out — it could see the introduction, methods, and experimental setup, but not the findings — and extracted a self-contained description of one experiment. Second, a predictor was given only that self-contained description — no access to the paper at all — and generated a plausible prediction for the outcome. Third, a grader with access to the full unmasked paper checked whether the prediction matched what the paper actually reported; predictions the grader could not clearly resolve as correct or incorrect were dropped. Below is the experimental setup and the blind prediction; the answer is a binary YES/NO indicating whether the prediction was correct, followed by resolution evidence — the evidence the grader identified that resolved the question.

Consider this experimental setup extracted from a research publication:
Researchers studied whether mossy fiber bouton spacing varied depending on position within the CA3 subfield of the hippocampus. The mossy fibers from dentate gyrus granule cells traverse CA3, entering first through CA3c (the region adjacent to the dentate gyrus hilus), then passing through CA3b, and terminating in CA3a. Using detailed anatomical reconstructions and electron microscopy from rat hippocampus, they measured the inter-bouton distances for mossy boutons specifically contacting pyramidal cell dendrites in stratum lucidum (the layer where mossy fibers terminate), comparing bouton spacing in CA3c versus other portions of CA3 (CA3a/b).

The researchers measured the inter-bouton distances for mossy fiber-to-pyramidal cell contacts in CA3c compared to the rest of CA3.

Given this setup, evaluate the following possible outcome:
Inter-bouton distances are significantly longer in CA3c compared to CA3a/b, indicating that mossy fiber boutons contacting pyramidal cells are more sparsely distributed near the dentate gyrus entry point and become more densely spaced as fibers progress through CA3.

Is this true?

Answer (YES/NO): NO